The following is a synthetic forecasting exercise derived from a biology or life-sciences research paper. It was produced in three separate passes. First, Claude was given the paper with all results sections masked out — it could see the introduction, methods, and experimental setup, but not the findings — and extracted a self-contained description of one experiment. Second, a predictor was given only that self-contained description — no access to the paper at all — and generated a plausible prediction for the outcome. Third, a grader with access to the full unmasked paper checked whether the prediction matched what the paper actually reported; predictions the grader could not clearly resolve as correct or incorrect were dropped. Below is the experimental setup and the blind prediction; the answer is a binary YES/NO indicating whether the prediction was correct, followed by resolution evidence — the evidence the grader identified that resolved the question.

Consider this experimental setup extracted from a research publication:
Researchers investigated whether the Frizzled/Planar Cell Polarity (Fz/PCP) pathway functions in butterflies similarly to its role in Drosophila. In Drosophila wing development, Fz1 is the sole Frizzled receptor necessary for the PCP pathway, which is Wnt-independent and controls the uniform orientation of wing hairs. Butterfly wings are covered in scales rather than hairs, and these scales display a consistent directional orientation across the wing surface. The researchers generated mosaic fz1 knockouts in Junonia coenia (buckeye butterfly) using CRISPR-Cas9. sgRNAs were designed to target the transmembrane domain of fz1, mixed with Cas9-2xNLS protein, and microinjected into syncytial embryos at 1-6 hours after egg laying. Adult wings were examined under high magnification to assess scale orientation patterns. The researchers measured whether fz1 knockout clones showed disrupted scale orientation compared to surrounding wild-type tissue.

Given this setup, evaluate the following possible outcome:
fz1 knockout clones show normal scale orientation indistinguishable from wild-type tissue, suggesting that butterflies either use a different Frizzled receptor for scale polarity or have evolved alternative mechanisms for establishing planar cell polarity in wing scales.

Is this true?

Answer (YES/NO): NO